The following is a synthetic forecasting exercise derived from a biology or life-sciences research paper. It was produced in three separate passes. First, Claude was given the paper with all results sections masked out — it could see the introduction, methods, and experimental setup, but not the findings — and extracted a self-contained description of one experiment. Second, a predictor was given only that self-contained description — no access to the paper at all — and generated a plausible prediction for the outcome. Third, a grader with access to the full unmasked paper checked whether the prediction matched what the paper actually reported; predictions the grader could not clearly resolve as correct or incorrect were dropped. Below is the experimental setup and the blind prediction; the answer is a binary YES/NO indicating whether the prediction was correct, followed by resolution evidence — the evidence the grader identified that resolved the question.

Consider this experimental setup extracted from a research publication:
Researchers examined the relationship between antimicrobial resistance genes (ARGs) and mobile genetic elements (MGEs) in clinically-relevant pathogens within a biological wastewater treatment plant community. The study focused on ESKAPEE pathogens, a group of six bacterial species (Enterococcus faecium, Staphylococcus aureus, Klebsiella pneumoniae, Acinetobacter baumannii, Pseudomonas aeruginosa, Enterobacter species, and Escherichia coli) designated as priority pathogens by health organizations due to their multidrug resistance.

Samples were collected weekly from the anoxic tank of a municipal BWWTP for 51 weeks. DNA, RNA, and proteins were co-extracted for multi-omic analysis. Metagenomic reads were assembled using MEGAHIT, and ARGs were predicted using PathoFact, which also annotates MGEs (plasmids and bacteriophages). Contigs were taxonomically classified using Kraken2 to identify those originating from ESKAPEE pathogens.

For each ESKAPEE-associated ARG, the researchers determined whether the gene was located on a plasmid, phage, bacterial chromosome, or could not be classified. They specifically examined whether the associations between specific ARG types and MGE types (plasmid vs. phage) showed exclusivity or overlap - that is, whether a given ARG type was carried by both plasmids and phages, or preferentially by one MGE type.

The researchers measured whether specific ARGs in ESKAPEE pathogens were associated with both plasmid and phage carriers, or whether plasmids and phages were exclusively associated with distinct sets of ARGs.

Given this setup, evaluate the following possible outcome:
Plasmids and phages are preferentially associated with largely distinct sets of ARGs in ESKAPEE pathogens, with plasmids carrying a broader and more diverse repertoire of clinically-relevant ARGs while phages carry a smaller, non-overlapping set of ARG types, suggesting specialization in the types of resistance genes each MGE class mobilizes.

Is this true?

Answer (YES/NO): YES